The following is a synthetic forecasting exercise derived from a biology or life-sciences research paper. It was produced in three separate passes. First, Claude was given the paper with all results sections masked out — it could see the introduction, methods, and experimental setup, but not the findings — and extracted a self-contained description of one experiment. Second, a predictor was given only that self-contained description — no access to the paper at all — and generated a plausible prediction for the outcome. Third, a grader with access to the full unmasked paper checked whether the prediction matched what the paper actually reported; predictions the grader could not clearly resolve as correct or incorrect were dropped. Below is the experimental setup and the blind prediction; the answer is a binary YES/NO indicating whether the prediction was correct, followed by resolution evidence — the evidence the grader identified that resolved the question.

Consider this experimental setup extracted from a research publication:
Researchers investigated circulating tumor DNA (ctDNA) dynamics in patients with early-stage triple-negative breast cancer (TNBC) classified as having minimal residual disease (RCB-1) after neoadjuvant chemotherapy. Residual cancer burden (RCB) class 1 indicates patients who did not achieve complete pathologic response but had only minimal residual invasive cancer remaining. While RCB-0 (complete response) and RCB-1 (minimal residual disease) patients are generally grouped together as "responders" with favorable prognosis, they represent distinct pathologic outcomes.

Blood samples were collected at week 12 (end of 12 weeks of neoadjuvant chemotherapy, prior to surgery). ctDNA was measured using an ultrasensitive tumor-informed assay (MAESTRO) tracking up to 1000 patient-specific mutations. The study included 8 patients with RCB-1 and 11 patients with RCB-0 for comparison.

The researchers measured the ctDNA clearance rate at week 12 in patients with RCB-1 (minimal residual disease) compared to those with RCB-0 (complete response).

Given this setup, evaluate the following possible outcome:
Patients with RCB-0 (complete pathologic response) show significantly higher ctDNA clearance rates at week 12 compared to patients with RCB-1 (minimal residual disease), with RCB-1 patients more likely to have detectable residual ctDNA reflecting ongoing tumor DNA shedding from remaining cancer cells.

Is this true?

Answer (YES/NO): YES